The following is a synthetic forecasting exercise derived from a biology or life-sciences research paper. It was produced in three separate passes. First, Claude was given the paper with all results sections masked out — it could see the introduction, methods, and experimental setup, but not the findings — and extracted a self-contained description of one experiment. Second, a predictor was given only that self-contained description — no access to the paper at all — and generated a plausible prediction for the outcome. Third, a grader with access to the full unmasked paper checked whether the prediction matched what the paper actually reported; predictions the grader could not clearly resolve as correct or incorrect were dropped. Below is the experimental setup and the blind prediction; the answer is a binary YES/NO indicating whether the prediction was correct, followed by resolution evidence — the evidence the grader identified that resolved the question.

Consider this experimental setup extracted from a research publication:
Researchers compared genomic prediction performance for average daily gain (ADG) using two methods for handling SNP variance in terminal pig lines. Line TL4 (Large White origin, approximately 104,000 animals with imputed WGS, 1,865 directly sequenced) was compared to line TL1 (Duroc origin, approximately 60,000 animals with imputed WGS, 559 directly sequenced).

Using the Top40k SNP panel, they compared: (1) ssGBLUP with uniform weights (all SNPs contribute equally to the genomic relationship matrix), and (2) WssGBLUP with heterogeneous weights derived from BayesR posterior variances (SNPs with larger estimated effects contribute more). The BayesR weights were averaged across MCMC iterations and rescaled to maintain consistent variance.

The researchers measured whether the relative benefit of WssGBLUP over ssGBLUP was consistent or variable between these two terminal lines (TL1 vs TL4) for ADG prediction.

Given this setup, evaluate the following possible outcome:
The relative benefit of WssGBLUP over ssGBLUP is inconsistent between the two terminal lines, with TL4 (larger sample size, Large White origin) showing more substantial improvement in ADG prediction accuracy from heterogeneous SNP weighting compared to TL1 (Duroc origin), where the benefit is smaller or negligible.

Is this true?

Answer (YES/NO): YES